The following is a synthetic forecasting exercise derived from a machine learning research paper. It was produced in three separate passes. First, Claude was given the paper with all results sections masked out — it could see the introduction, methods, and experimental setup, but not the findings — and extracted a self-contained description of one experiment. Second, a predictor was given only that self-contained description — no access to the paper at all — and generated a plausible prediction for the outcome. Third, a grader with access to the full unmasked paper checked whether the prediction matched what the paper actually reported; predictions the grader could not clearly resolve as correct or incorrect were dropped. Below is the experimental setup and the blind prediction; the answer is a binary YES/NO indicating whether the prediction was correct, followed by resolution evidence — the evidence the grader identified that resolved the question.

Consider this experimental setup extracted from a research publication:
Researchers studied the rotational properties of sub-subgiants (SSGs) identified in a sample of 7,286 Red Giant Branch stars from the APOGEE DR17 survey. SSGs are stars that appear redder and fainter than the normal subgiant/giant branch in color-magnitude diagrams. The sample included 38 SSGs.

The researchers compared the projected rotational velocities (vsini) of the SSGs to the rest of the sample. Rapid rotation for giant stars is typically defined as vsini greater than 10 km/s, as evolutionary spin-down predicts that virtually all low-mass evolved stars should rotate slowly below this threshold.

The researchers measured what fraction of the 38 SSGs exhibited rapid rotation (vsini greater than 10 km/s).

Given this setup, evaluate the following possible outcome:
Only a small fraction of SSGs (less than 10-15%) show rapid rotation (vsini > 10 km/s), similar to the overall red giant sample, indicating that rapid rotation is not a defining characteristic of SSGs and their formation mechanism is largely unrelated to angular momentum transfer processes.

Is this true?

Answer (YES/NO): NO